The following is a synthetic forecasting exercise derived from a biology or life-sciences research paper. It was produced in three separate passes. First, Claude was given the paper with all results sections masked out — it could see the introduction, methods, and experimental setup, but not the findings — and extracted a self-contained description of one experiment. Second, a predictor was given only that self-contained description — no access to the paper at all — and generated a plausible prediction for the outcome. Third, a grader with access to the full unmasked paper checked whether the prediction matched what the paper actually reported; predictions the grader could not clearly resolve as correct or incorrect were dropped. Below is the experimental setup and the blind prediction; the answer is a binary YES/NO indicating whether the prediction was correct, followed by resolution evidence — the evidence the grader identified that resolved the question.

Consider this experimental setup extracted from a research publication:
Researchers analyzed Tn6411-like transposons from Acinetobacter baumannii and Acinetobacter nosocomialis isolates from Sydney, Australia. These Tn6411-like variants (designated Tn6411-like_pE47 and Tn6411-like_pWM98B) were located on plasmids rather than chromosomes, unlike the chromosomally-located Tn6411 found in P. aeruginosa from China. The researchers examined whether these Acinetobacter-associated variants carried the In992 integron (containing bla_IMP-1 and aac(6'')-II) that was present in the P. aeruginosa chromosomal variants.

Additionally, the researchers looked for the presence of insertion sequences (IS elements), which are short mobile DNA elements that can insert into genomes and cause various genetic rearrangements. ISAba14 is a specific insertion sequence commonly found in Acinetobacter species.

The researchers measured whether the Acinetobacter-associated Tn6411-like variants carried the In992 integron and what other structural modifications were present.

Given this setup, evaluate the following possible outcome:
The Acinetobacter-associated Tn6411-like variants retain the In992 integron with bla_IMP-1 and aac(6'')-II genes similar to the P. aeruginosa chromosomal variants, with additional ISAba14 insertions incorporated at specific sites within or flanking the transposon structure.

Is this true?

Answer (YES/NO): NO